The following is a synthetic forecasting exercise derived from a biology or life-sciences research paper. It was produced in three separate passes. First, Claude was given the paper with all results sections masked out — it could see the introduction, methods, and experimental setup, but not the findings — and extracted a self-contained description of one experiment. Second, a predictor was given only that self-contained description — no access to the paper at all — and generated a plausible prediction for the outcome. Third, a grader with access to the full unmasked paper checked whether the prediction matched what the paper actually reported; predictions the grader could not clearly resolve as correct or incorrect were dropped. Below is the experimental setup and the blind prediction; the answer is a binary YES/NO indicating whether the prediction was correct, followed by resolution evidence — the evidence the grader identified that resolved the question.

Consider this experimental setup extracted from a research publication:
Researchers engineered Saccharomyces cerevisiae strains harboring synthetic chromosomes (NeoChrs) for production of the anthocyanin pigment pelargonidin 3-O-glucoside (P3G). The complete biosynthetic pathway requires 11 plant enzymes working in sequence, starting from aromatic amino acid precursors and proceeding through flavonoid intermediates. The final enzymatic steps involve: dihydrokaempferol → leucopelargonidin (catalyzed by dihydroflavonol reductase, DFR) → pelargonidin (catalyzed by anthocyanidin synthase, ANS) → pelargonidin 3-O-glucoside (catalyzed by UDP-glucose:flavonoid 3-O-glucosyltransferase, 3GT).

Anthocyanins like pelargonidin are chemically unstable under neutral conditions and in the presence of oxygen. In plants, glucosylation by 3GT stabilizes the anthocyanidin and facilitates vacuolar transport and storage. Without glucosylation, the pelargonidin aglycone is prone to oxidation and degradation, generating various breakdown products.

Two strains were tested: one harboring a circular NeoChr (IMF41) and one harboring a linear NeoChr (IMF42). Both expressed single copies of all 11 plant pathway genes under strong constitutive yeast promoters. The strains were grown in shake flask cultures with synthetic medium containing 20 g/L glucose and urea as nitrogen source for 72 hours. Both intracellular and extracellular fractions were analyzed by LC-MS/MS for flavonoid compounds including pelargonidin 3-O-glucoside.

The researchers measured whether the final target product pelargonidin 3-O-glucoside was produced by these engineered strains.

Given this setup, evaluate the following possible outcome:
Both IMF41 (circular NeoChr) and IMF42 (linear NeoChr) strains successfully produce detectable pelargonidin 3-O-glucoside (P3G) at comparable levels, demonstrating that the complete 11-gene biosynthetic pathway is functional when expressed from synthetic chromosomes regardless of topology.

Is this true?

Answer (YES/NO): NO